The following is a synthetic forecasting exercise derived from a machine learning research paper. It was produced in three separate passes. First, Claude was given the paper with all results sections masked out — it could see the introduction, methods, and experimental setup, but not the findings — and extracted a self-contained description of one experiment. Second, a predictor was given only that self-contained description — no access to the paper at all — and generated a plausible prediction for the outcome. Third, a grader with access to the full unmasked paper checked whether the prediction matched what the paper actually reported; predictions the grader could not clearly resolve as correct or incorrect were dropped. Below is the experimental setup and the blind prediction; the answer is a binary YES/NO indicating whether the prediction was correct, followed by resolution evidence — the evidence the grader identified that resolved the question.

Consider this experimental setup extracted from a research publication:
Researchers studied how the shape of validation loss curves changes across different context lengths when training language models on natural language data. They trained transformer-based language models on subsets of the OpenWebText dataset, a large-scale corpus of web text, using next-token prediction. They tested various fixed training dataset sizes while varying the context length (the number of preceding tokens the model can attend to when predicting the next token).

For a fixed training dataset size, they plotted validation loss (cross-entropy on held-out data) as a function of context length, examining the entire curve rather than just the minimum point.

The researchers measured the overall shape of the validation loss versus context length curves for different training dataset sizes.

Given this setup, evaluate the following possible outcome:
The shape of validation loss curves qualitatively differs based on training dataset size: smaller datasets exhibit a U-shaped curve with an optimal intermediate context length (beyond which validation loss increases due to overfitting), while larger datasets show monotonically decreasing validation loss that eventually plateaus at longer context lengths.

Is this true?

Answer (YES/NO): NO